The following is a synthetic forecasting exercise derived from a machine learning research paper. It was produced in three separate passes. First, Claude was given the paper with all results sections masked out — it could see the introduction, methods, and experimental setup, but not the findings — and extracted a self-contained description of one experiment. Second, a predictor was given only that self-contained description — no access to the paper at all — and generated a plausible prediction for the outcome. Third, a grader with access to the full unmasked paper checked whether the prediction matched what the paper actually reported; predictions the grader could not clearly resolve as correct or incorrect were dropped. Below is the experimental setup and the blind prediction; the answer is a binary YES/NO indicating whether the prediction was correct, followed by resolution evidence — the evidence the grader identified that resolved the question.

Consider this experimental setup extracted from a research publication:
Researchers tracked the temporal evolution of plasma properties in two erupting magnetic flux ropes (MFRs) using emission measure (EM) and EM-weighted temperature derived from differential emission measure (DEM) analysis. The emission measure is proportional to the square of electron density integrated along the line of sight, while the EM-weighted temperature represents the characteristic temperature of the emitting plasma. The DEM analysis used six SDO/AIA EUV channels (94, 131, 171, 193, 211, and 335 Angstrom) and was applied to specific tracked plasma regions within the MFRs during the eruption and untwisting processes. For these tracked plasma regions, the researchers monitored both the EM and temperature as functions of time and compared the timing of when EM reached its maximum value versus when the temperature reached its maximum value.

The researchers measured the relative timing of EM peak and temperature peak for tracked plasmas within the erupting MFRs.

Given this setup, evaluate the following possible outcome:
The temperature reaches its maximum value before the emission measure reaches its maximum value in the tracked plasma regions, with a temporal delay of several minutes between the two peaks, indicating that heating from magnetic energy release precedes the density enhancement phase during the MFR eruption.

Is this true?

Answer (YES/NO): NO